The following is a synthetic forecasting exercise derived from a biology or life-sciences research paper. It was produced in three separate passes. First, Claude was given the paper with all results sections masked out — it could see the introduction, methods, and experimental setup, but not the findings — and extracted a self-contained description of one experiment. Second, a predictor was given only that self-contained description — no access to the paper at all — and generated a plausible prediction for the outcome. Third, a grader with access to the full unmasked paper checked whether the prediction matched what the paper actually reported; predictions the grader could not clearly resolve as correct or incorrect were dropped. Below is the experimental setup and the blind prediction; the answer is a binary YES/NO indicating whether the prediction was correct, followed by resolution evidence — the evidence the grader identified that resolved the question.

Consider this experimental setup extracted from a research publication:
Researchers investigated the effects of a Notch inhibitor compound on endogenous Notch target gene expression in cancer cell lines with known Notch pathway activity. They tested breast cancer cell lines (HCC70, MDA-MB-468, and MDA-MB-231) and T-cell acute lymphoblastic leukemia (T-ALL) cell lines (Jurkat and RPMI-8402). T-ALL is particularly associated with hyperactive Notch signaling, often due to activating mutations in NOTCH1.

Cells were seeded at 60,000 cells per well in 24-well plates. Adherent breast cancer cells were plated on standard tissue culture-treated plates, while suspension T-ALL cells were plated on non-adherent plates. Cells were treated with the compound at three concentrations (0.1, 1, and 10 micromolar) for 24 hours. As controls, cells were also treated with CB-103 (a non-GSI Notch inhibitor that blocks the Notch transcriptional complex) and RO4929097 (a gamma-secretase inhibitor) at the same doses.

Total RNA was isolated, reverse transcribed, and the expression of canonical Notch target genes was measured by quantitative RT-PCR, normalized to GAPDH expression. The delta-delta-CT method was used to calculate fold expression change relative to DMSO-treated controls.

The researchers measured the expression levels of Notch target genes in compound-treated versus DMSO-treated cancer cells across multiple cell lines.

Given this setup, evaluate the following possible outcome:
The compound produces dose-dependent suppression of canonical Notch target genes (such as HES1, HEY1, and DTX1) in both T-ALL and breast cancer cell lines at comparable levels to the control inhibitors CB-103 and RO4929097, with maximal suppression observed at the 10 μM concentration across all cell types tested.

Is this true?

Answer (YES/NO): NO